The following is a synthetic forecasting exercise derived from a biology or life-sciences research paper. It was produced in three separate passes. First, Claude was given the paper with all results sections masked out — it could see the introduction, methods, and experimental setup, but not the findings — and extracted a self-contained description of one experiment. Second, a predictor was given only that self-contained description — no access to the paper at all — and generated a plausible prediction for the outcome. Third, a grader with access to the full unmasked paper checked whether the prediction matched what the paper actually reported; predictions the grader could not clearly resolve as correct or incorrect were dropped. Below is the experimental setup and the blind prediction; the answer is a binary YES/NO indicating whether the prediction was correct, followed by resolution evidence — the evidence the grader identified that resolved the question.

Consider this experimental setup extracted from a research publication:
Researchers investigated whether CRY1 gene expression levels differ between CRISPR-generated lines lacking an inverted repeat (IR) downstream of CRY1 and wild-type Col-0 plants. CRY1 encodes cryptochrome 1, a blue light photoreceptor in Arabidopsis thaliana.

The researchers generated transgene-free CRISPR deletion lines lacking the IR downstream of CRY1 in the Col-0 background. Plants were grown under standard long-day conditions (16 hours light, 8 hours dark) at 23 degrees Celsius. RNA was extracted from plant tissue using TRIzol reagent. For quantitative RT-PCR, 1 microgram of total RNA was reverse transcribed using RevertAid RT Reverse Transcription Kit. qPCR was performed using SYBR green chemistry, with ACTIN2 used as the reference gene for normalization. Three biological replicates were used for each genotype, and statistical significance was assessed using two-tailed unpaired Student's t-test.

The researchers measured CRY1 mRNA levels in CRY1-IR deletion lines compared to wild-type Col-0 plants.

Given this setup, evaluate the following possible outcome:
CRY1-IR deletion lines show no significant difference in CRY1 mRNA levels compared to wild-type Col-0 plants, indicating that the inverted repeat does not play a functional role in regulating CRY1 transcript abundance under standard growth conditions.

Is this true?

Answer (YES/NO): NO